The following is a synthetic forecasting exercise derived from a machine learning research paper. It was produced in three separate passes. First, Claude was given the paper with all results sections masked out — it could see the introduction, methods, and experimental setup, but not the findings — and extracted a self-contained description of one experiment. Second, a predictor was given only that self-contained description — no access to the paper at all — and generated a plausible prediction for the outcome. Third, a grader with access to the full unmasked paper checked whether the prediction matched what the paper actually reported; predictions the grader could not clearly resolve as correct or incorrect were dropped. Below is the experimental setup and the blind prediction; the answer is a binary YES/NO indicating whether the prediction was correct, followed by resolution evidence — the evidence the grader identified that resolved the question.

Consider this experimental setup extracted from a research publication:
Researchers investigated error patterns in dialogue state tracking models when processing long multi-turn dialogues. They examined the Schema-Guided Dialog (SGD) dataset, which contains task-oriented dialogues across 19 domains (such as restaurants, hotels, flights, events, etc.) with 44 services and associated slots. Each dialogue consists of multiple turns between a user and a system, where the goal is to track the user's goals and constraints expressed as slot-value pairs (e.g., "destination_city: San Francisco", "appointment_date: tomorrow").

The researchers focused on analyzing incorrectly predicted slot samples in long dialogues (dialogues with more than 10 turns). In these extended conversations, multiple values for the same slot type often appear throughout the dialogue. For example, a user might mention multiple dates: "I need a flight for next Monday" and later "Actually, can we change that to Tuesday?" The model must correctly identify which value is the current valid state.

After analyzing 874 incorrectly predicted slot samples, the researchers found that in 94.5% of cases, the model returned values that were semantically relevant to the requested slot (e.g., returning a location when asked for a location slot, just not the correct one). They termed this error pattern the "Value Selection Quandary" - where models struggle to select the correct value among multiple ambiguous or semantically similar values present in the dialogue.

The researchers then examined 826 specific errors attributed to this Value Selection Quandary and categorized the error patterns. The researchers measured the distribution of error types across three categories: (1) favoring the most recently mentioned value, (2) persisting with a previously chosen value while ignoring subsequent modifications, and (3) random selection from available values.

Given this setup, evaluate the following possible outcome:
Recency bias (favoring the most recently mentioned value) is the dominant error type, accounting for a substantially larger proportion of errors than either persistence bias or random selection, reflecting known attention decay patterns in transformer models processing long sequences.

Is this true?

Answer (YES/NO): YES